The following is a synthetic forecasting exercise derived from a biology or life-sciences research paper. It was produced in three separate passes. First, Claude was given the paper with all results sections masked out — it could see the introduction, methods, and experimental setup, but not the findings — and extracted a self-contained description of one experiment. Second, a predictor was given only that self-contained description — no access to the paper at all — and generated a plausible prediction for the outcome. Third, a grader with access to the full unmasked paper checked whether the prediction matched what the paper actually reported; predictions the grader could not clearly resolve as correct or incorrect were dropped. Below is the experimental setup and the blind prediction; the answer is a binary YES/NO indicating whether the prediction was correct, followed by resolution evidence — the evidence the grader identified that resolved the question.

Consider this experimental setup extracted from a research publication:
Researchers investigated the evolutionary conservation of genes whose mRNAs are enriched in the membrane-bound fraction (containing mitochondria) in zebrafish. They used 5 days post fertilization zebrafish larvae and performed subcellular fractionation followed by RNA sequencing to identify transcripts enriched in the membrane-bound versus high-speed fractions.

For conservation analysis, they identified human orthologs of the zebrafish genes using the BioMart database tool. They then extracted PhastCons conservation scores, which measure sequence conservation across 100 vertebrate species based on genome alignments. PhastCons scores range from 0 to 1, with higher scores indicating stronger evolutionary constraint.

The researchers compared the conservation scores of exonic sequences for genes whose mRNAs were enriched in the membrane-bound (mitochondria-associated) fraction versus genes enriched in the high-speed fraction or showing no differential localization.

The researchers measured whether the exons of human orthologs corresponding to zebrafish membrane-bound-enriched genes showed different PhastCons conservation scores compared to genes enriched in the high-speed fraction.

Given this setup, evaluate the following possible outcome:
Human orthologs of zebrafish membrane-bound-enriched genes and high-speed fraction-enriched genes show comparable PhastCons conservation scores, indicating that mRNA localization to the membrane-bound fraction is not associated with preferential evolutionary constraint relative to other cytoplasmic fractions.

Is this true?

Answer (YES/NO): NO